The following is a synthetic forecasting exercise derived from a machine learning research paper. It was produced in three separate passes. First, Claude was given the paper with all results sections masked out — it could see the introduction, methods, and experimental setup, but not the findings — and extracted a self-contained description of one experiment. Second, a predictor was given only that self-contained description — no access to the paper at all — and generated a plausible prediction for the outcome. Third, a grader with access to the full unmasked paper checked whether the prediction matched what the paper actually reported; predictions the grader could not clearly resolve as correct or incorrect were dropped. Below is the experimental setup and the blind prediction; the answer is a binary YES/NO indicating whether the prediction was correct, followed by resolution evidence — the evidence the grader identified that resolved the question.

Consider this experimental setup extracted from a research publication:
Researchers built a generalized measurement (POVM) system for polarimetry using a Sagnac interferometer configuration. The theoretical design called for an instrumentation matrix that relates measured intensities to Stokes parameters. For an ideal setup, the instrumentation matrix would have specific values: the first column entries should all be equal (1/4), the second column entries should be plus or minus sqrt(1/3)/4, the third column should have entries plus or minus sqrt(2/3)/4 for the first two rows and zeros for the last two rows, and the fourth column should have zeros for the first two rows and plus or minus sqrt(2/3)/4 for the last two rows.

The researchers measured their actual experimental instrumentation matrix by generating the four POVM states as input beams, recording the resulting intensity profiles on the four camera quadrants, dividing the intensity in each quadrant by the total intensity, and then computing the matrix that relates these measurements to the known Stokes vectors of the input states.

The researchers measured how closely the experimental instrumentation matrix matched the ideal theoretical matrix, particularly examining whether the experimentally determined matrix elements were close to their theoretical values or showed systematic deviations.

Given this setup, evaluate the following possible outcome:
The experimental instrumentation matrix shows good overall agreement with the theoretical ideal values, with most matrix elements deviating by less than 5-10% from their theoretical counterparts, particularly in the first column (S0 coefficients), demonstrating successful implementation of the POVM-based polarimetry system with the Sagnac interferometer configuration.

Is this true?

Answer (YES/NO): NO